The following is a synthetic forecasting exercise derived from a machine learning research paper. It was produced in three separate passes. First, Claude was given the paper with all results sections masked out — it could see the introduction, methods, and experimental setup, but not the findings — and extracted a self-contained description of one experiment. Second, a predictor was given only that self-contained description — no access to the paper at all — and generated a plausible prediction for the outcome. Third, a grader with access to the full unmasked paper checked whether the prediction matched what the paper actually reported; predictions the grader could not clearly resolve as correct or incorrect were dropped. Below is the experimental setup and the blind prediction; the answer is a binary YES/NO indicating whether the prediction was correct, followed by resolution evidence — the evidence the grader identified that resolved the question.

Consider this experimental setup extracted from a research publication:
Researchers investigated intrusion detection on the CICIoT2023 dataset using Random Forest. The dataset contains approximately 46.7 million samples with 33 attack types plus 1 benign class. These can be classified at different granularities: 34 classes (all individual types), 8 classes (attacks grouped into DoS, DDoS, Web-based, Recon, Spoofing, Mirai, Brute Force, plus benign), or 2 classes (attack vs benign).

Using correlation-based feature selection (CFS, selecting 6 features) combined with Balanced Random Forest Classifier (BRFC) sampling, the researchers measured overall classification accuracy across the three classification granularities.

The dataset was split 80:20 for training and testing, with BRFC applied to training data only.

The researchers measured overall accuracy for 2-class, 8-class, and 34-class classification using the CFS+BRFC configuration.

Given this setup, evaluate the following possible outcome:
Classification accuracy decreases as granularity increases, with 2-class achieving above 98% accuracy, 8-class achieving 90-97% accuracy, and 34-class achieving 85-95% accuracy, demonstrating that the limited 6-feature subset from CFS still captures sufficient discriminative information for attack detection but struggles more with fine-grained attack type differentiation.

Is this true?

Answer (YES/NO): NO